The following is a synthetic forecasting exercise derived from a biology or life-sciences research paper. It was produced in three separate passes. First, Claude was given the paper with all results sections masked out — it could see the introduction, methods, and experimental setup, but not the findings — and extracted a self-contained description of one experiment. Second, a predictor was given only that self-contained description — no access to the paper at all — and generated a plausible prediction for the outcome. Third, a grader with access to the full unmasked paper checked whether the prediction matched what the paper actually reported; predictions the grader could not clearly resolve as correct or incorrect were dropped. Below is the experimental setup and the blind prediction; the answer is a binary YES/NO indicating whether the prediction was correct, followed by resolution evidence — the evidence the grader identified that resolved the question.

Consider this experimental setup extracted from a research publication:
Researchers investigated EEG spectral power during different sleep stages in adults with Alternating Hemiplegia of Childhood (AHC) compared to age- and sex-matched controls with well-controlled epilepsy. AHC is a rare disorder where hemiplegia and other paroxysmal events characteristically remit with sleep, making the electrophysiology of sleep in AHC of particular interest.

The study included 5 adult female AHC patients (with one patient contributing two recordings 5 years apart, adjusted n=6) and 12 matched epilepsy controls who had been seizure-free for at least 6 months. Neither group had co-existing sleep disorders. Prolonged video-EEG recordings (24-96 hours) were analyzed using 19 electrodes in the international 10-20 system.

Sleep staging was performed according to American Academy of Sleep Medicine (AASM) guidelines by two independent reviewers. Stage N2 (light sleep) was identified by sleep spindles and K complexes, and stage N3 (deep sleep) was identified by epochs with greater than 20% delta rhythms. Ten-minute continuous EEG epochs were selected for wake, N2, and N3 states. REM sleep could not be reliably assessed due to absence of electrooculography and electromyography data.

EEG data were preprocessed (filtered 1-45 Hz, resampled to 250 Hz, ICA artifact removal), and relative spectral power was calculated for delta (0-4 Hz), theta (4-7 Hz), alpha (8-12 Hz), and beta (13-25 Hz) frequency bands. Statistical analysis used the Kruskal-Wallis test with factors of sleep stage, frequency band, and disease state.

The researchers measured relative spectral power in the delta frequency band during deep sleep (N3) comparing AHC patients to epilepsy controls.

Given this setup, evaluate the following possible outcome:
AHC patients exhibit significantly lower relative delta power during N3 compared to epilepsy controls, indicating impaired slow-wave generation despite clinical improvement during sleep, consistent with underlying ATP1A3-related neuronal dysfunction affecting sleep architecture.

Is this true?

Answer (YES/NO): NO